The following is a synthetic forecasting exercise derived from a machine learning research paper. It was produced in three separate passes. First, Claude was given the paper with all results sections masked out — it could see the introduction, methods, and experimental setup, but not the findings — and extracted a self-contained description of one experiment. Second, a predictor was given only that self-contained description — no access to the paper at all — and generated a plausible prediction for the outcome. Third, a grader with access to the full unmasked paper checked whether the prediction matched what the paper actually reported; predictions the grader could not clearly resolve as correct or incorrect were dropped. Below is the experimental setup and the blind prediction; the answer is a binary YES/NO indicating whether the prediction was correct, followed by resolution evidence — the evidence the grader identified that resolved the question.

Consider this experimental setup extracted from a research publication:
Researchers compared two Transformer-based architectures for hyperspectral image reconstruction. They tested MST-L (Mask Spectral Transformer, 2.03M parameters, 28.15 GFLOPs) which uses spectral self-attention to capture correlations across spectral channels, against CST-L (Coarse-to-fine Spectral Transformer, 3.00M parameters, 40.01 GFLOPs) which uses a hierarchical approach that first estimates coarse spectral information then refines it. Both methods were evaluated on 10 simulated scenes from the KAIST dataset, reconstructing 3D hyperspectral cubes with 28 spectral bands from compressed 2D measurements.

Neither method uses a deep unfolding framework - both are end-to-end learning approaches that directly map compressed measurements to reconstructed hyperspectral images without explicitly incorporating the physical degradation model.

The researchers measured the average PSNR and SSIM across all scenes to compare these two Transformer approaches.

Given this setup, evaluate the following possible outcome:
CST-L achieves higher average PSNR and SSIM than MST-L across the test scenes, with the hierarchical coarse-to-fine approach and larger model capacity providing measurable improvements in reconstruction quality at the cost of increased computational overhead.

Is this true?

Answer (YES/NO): YES